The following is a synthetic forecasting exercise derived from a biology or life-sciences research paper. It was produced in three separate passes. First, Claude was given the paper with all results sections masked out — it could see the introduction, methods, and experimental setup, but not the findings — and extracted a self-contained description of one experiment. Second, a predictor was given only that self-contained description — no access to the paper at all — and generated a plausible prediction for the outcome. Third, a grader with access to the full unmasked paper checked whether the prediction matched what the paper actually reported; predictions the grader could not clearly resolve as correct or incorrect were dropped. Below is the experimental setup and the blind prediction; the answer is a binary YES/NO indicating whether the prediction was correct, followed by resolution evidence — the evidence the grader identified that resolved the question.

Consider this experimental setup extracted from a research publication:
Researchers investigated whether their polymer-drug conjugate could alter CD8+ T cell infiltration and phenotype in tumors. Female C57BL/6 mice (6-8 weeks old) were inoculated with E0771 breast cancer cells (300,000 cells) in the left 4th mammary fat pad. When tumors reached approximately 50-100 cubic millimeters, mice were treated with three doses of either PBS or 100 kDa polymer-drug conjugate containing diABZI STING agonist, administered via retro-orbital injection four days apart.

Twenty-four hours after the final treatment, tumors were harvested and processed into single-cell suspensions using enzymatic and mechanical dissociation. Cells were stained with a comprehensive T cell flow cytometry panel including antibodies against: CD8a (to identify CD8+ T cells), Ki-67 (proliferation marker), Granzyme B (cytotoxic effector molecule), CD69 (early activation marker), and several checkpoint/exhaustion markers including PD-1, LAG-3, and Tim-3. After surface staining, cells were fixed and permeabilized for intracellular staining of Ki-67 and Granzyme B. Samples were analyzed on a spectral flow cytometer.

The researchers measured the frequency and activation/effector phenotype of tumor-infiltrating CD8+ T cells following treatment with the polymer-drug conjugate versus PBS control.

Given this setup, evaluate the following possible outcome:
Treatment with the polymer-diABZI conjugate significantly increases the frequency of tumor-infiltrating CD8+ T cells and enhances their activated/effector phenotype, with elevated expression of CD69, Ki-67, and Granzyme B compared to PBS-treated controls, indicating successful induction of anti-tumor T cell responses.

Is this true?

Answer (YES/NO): NO